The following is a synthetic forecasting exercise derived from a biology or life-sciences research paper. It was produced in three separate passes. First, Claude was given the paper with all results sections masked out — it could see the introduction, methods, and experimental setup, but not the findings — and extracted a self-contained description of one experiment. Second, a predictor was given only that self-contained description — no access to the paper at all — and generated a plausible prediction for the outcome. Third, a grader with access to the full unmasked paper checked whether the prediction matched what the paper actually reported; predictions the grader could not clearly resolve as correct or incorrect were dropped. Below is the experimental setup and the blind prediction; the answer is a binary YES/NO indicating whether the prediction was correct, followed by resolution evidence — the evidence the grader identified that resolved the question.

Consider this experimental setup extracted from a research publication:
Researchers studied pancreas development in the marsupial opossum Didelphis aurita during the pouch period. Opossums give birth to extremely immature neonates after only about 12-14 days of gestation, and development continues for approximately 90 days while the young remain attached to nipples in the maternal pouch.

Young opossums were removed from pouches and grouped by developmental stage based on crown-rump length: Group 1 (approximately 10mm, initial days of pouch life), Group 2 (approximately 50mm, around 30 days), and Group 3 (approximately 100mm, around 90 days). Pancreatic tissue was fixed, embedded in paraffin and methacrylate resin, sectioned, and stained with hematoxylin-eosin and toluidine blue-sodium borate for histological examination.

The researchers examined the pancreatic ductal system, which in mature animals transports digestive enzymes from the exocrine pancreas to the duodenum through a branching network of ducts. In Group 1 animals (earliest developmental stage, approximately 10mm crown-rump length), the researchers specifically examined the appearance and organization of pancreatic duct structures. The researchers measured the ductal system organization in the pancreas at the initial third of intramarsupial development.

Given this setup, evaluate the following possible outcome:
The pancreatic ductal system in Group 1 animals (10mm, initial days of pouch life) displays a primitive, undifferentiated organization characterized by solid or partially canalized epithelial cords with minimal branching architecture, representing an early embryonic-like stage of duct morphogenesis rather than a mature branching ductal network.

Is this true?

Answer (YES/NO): NO